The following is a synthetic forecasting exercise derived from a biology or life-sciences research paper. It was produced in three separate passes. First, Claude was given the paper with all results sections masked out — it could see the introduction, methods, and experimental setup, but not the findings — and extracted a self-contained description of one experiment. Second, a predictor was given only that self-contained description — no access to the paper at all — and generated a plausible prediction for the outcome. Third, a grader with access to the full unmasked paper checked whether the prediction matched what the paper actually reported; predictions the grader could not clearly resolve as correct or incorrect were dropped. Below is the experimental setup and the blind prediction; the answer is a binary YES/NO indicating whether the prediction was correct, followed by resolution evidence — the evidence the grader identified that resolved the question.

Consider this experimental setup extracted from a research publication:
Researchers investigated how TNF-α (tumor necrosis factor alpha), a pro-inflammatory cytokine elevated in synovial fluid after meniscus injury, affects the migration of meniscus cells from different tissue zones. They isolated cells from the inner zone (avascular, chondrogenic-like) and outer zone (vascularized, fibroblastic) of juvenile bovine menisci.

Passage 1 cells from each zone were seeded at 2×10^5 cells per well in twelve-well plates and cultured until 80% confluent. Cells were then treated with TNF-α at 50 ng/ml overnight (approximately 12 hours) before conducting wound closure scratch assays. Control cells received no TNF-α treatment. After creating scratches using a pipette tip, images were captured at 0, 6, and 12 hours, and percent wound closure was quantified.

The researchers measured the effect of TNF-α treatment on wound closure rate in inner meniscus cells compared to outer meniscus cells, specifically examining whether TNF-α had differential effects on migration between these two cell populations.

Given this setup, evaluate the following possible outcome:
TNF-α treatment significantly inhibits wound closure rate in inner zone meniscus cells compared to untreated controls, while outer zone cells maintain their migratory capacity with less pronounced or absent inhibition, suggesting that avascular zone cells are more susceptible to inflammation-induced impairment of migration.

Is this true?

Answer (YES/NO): YES